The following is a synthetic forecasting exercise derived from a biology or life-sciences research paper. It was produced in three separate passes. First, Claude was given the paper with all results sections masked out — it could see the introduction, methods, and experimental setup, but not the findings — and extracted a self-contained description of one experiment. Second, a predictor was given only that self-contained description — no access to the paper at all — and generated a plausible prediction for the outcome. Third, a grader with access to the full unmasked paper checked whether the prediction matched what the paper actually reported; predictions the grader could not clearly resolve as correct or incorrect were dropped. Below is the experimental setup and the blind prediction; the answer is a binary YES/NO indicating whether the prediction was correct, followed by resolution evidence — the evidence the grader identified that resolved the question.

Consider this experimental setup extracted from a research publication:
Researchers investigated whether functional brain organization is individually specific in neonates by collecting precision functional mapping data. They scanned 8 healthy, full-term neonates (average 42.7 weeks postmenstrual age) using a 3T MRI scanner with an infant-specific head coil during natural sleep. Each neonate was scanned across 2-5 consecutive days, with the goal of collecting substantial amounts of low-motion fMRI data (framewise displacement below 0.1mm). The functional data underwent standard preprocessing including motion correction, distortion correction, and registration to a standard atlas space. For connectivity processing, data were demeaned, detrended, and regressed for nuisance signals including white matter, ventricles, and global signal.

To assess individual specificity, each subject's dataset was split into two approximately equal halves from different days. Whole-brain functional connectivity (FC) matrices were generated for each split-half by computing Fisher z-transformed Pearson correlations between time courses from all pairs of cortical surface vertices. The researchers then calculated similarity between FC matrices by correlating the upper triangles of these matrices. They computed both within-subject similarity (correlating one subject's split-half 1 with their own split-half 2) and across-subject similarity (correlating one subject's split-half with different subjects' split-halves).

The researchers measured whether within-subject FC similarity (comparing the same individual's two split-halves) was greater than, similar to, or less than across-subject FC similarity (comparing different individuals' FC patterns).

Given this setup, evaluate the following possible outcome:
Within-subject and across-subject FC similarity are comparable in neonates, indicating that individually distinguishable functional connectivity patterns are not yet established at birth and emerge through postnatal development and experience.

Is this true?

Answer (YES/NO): NO